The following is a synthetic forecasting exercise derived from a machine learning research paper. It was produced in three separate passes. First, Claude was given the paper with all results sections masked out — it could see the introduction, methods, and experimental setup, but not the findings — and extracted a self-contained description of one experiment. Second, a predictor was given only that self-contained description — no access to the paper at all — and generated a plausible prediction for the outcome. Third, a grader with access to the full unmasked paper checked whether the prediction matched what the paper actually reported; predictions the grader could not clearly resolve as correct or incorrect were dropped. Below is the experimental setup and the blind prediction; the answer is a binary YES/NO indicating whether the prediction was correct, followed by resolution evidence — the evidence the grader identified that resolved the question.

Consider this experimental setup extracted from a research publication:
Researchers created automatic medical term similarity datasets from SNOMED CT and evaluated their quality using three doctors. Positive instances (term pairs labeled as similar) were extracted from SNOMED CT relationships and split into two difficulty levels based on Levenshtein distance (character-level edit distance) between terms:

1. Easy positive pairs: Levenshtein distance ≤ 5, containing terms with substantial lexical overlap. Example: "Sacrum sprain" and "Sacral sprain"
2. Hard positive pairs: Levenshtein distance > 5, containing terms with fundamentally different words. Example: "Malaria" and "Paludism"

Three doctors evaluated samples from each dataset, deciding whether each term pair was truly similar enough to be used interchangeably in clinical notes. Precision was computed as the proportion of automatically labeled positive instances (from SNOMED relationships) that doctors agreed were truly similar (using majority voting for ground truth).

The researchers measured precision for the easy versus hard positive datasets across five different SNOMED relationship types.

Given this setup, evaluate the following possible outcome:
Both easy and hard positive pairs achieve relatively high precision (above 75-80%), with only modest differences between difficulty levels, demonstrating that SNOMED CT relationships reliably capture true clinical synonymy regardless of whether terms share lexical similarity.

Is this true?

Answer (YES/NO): NO